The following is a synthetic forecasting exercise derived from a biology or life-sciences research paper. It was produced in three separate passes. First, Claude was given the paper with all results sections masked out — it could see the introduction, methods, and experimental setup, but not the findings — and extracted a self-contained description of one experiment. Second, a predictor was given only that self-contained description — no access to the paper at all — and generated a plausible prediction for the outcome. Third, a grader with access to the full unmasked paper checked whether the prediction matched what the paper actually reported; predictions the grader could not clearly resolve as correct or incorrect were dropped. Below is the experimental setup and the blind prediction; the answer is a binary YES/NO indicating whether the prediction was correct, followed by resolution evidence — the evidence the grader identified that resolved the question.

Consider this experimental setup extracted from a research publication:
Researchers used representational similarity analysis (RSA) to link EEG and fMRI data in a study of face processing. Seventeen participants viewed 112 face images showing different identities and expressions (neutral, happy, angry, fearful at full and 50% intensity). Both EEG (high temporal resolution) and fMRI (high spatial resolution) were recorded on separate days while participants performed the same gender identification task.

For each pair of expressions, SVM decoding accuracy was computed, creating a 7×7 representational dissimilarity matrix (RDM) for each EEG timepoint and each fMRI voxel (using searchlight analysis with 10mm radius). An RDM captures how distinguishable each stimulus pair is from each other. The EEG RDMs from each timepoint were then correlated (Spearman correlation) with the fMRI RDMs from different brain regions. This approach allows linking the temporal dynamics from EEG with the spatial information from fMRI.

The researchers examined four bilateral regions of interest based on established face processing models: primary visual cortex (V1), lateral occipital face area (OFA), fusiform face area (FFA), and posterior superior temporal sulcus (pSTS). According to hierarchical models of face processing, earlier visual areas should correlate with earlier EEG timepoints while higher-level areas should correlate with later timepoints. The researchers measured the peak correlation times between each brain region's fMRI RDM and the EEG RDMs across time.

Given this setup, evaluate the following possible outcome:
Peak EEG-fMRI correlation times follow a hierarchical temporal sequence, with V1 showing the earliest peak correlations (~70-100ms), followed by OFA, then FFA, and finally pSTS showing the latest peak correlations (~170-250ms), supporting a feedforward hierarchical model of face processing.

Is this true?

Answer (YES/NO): NO